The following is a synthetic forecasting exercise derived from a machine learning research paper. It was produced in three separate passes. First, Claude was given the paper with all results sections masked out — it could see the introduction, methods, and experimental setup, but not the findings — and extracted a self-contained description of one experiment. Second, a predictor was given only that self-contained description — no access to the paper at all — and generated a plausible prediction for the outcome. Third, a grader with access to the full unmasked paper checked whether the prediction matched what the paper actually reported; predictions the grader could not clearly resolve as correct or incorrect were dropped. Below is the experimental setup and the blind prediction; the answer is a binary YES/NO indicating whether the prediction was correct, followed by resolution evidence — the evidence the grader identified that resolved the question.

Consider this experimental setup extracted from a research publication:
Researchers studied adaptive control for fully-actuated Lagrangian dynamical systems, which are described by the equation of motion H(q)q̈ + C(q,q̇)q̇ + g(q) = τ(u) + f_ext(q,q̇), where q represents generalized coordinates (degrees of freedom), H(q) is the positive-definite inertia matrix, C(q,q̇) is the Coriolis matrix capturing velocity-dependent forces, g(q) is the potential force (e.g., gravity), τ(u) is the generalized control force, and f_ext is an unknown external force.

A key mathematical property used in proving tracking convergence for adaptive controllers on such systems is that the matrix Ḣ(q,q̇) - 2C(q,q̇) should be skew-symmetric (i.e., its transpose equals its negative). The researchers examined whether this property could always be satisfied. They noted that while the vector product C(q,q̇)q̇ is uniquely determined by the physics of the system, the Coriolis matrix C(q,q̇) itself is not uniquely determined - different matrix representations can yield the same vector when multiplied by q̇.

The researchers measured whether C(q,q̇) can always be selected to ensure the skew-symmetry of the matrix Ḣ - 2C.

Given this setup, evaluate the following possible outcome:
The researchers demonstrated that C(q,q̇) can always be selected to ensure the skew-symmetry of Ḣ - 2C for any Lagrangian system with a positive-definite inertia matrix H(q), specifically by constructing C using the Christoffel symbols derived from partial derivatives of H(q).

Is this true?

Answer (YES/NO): NO